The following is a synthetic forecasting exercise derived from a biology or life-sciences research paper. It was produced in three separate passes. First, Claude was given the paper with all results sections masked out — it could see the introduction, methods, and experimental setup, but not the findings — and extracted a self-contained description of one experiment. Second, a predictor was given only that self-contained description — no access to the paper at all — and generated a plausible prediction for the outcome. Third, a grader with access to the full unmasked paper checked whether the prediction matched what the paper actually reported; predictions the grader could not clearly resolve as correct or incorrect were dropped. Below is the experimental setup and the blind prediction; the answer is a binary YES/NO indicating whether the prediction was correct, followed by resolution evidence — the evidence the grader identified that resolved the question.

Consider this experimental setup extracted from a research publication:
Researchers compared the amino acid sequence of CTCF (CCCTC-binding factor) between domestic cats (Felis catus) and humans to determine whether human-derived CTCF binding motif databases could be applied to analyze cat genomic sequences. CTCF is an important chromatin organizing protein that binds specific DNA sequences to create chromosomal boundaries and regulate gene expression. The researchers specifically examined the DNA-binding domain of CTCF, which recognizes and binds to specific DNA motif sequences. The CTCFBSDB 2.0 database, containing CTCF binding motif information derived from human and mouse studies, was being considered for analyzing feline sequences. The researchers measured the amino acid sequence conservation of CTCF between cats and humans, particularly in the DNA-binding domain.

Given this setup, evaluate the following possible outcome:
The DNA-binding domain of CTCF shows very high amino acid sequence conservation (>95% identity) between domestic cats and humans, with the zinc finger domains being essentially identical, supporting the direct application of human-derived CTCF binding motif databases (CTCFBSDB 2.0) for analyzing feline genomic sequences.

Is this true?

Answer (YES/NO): YES